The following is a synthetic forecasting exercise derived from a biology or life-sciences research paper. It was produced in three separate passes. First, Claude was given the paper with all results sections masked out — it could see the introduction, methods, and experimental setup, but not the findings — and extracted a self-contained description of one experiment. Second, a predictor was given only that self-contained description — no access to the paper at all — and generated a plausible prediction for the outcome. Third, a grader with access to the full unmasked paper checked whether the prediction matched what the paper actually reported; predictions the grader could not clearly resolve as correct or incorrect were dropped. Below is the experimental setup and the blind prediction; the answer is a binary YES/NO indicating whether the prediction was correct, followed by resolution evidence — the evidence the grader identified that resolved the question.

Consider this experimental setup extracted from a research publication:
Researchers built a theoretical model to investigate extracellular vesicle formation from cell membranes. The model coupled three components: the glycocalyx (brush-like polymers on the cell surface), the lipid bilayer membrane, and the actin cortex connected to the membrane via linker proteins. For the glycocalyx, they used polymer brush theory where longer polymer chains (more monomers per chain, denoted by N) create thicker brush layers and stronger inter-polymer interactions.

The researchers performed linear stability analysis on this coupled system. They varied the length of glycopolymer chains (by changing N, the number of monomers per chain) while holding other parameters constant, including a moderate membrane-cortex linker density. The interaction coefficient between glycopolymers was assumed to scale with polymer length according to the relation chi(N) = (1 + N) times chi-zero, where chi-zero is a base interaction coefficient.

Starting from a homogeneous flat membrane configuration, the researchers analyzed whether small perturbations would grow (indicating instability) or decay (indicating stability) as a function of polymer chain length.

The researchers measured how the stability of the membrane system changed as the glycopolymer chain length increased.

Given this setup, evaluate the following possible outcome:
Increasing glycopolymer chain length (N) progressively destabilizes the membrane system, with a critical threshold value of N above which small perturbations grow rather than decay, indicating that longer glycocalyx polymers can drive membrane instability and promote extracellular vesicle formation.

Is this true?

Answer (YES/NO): YES